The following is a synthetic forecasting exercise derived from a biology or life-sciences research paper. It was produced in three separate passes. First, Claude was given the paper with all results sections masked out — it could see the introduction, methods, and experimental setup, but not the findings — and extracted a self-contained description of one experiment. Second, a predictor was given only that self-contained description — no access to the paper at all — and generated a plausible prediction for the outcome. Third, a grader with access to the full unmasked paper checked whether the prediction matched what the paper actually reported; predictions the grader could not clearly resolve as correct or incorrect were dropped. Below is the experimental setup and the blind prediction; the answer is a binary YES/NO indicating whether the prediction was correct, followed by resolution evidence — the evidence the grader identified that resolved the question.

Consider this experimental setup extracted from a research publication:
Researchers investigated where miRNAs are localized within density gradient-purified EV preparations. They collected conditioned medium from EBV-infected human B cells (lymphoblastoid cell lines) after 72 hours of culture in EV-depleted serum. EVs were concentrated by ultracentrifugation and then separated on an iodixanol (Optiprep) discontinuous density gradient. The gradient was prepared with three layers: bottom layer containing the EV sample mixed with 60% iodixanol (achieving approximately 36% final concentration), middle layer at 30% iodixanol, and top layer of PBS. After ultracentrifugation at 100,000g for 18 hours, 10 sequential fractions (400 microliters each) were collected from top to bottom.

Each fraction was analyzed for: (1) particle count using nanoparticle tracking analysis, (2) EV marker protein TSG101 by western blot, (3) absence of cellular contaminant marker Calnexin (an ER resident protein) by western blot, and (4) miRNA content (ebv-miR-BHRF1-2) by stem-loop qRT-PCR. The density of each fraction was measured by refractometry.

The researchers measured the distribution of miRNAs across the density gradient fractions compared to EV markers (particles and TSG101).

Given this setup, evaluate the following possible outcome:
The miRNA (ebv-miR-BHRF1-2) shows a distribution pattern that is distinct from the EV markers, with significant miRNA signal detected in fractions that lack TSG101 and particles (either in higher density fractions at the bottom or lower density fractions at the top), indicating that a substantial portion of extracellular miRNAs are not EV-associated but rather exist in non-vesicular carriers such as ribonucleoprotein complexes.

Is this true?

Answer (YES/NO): NO